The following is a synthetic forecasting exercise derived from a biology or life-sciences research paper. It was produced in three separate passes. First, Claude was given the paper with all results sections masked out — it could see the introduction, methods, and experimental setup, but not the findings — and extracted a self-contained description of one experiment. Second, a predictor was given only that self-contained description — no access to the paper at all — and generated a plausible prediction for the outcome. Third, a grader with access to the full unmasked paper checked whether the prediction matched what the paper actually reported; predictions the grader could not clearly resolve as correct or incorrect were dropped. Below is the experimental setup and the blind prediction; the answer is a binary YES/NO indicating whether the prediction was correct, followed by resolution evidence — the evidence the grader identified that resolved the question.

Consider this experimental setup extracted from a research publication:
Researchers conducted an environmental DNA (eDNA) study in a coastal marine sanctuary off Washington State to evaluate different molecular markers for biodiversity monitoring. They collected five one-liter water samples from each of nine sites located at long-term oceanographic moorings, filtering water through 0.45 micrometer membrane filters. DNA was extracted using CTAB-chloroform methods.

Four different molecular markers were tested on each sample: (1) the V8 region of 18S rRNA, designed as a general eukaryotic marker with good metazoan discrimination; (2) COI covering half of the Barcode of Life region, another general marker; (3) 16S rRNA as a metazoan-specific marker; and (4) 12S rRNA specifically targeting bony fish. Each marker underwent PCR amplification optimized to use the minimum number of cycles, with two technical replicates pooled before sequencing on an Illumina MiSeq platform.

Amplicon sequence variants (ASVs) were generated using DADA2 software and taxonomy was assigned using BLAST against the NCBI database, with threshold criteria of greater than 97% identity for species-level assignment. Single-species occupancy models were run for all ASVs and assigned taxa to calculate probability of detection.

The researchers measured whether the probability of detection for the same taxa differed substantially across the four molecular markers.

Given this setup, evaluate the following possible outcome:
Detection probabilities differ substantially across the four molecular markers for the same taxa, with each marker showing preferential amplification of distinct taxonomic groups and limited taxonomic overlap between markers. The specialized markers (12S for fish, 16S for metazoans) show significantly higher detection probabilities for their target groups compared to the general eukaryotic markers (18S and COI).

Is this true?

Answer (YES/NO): NO